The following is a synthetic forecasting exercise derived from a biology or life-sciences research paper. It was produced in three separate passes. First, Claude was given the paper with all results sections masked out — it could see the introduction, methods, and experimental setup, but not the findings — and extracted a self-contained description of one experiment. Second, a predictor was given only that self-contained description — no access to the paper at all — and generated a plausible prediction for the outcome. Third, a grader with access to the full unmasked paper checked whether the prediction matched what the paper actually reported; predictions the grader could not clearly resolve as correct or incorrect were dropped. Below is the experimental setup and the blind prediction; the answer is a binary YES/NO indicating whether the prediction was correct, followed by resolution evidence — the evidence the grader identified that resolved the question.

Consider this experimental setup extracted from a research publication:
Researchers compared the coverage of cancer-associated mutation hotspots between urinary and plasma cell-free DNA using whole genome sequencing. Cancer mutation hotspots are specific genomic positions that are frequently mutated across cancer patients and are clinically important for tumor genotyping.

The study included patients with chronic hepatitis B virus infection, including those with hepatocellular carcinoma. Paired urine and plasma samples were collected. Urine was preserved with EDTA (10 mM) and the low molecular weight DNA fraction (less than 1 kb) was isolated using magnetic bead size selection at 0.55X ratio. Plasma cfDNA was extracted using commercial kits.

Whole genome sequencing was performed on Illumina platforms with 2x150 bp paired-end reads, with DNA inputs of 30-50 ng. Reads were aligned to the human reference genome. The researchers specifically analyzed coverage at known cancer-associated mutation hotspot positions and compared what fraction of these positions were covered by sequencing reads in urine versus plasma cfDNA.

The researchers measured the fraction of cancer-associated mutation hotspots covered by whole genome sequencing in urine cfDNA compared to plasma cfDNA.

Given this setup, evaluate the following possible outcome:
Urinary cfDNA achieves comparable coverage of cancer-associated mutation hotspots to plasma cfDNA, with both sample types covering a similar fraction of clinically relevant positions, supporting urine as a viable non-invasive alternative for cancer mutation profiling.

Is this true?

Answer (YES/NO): YES